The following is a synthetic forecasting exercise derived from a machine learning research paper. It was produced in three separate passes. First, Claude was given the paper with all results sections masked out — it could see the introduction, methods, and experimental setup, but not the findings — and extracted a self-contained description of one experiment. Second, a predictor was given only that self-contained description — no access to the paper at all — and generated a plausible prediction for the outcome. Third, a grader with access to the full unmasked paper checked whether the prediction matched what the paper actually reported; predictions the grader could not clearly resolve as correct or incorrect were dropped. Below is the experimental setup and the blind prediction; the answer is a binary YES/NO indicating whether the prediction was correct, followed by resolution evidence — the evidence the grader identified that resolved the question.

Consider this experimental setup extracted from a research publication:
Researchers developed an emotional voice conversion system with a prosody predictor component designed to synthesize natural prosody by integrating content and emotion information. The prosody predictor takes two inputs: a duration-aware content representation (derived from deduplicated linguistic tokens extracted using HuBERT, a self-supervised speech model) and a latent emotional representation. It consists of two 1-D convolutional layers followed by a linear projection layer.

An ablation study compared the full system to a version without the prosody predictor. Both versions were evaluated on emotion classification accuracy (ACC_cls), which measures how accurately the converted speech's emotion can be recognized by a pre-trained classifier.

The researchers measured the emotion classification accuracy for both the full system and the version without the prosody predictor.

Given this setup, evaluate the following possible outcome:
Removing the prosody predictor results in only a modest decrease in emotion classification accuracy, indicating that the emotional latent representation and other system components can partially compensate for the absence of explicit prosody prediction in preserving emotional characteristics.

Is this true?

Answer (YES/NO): YES